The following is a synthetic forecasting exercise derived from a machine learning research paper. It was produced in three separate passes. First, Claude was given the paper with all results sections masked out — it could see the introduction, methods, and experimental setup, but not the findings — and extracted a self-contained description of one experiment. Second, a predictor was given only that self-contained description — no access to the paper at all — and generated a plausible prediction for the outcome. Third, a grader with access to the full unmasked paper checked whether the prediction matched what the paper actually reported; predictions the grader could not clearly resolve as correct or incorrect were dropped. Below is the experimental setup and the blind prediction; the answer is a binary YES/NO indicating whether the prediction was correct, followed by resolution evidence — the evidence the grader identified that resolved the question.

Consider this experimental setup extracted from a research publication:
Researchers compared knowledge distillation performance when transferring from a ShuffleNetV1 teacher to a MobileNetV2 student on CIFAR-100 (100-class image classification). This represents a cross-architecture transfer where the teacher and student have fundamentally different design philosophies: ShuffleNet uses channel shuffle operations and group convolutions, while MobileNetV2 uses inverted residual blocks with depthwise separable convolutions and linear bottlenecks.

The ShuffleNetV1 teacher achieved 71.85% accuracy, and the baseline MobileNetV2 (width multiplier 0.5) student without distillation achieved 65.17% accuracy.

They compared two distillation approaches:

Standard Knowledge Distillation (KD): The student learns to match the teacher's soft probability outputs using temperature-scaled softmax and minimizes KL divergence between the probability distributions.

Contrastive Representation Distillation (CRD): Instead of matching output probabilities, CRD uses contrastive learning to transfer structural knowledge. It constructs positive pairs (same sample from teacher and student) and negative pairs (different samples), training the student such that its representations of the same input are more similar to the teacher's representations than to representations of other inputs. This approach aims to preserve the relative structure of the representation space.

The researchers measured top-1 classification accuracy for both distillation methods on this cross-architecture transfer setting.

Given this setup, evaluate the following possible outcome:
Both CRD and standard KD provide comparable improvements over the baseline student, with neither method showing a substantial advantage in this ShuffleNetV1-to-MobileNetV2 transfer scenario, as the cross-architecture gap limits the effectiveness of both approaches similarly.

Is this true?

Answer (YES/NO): NO